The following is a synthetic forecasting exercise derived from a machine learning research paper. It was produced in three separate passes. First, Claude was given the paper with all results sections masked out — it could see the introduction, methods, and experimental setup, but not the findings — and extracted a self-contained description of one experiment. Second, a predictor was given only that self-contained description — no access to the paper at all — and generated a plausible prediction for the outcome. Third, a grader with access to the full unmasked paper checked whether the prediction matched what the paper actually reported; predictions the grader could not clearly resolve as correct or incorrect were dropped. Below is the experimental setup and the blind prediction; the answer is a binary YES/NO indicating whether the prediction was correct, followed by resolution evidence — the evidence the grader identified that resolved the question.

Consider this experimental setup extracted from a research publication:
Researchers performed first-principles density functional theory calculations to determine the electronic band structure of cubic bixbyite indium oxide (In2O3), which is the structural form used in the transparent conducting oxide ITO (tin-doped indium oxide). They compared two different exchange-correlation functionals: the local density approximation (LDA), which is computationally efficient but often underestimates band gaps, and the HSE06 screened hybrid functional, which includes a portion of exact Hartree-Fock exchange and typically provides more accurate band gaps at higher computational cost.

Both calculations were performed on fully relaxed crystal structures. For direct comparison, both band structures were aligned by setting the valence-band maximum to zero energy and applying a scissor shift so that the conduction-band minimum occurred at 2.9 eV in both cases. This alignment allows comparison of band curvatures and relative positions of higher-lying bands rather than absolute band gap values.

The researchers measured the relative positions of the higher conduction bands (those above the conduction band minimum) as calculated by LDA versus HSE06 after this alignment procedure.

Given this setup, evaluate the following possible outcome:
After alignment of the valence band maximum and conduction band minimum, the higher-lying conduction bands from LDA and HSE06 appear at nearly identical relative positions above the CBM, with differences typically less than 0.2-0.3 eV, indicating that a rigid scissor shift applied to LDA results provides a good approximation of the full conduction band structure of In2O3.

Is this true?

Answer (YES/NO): NO